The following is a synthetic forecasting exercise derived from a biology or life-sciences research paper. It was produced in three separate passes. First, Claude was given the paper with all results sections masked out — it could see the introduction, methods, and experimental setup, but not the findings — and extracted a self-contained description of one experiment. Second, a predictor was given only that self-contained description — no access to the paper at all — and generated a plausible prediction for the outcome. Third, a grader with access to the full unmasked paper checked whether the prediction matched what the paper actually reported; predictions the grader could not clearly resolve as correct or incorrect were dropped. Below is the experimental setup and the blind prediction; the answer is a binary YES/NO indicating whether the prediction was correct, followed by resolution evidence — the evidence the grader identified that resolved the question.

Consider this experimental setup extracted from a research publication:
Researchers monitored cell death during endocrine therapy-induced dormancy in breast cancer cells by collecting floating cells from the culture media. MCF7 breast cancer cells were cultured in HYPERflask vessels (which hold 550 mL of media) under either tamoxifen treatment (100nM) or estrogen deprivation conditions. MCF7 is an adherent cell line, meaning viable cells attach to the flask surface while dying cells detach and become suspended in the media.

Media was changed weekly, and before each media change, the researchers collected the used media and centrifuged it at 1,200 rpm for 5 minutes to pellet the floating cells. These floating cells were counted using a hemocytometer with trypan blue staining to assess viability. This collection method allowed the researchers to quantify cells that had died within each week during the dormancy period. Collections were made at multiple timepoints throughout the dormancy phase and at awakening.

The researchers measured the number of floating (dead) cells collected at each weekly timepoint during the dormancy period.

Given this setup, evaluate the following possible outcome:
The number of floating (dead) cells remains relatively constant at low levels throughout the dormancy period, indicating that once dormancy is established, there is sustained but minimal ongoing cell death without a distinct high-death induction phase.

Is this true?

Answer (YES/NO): NO